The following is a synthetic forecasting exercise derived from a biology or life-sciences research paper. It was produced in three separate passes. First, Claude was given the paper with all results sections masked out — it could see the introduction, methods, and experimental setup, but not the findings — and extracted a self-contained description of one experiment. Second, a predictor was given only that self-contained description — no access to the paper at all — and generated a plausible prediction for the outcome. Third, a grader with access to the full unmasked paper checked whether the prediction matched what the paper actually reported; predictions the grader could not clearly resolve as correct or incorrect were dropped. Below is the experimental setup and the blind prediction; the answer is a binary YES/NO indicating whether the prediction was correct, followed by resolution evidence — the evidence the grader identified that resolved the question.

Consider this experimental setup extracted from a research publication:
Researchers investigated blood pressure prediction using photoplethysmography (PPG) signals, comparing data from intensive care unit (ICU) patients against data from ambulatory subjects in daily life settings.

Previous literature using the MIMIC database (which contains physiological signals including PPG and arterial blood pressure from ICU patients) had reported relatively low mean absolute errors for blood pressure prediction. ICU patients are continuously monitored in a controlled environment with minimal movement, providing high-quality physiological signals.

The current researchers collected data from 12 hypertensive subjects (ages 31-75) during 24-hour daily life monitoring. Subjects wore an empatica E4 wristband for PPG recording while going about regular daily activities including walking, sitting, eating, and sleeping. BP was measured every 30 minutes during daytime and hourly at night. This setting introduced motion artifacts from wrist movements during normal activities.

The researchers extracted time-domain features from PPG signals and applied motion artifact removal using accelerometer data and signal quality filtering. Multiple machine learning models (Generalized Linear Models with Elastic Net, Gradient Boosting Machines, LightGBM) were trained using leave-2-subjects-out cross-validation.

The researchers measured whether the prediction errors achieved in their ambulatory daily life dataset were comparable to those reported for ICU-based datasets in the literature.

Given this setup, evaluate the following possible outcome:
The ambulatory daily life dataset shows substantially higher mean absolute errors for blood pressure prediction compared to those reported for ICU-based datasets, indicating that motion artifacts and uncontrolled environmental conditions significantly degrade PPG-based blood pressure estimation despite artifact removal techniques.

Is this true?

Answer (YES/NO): YES